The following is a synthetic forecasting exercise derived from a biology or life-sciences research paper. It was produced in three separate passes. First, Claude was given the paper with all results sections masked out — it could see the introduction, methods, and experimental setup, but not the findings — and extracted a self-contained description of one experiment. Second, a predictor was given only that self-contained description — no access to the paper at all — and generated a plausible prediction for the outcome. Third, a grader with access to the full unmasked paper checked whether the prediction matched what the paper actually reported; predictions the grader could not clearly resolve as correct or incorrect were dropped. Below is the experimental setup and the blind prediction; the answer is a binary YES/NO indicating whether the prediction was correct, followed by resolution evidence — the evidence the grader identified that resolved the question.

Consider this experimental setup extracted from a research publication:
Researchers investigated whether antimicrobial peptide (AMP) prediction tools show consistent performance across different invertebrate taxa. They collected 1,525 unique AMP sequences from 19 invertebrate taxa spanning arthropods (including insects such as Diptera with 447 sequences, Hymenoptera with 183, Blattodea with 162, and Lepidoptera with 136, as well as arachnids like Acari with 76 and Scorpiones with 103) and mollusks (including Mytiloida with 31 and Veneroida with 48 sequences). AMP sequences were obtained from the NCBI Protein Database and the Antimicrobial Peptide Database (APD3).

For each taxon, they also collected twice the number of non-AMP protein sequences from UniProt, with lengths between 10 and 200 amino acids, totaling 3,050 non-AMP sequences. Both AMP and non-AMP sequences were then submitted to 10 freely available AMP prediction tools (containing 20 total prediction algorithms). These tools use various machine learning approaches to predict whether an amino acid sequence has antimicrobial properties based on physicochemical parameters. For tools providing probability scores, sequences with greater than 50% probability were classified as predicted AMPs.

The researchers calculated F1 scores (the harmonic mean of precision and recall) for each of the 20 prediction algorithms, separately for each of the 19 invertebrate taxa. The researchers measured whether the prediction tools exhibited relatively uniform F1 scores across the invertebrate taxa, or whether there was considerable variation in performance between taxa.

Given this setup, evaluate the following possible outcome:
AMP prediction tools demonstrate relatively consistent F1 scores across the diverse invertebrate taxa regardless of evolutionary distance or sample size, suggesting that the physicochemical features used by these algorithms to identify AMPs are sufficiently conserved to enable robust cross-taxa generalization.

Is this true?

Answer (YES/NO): NO